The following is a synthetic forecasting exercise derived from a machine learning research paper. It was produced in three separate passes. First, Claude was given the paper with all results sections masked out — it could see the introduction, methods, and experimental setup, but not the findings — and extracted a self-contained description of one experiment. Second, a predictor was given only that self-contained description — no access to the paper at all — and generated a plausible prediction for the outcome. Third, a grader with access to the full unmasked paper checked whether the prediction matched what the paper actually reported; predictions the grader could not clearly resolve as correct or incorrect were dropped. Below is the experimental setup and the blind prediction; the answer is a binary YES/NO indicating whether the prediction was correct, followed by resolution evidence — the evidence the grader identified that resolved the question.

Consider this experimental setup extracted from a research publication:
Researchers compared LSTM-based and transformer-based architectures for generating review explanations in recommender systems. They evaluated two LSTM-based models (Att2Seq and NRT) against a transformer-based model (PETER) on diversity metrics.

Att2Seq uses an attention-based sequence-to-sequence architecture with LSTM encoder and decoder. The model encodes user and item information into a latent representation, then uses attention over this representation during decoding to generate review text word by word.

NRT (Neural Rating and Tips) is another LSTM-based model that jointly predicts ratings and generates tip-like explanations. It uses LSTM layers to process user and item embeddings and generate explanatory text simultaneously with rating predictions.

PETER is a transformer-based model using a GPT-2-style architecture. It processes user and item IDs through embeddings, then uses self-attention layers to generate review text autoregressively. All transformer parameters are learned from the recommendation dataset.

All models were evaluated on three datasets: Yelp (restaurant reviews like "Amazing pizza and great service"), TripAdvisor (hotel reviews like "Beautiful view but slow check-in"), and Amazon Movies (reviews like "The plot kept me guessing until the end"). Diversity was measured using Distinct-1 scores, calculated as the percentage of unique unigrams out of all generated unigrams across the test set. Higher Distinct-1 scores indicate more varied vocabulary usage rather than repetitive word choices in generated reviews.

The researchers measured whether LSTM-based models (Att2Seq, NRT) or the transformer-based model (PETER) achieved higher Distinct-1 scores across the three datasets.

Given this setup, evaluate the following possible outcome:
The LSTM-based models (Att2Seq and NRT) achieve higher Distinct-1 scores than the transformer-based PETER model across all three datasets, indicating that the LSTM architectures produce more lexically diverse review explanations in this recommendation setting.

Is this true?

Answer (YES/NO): YES